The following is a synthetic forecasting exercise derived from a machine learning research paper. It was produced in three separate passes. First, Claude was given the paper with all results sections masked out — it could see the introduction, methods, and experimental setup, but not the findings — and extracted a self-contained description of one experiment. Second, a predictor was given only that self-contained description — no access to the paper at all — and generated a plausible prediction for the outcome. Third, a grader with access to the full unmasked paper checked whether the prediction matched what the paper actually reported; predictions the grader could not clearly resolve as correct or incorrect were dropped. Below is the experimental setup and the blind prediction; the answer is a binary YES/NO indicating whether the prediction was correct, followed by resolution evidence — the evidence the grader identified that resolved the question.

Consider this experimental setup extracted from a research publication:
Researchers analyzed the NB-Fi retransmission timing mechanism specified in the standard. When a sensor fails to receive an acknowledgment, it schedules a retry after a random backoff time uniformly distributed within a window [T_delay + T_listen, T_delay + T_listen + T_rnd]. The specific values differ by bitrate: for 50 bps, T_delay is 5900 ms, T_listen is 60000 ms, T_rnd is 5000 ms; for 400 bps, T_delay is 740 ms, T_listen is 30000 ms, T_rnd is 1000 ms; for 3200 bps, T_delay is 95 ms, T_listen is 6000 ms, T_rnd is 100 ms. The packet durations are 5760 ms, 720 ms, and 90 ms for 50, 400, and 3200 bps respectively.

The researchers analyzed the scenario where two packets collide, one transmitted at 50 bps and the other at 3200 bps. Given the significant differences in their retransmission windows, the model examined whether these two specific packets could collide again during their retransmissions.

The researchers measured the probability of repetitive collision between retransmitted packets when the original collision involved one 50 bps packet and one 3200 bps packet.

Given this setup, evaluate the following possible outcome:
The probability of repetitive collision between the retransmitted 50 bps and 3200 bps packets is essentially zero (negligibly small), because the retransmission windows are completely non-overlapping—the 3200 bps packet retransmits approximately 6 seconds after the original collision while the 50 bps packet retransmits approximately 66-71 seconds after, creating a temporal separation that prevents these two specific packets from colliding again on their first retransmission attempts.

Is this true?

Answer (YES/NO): YES